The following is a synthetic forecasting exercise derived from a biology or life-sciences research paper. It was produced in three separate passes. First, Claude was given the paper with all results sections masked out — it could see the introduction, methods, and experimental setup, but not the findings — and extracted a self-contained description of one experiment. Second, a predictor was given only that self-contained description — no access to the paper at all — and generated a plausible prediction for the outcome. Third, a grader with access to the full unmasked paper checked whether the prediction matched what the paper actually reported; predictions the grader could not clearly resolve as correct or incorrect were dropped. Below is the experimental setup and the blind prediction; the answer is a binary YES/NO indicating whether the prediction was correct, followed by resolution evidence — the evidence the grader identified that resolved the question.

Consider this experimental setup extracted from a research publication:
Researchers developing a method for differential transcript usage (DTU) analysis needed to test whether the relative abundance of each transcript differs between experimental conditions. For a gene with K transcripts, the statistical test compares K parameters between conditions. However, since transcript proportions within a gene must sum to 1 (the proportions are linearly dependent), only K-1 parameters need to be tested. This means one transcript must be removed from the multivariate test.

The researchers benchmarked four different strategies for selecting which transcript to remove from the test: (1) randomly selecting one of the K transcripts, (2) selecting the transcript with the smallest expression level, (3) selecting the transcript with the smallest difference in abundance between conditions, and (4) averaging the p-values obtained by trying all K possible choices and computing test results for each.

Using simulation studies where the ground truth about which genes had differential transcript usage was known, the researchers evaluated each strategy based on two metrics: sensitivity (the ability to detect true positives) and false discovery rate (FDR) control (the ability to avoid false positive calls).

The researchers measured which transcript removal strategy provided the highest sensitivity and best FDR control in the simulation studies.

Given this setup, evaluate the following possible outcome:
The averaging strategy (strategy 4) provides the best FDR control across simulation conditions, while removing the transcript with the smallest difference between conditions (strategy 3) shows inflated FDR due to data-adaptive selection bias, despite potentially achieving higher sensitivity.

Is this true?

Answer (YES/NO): NO